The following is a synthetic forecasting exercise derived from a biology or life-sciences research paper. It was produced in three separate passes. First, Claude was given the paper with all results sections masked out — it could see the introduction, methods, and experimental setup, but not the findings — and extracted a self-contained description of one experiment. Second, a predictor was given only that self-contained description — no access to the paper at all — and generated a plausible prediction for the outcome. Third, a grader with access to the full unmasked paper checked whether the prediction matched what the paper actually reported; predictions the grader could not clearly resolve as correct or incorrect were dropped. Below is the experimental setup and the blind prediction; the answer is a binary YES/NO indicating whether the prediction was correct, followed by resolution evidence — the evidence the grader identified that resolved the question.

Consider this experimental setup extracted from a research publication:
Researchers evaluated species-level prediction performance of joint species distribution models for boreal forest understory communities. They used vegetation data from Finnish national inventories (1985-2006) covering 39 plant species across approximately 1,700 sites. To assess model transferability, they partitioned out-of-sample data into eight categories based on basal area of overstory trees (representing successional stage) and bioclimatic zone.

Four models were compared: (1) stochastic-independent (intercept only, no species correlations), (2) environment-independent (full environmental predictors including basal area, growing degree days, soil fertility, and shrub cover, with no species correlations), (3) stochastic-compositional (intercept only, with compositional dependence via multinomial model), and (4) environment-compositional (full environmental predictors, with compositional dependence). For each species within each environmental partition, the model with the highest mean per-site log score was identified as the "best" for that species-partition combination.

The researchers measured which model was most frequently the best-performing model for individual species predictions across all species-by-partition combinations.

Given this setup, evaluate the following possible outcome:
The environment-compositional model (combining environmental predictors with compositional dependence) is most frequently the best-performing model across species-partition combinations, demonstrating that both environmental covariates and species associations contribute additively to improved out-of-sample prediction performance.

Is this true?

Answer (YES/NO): YES